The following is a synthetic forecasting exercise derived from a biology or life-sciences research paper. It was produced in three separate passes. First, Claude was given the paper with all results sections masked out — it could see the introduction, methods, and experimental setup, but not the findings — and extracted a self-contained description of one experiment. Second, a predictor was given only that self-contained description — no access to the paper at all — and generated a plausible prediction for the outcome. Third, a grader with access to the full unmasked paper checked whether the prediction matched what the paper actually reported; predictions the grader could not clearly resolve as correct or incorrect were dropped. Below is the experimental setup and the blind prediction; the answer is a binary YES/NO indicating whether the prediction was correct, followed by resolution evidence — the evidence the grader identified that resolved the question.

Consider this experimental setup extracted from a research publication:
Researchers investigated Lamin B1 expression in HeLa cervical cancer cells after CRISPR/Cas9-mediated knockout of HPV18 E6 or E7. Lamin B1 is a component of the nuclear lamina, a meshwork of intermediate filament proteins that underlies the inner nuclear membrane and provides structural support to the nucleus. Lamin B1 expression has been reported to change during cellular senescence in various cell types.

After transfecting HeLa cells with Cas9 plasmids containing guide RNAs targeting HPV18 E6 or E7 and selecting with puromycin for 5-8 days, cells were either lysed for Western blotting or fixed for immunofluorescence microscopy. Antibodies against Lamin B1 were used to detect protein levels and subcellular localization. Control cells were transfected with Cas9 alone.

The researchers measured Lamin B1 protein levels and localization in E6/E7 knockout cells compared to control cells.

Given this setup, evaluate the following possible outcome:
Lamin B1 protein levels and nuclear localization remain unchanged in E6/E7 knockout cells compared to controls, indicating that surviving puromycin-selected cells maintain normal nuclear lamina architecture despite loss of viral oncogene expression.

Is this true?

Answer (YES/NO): NO